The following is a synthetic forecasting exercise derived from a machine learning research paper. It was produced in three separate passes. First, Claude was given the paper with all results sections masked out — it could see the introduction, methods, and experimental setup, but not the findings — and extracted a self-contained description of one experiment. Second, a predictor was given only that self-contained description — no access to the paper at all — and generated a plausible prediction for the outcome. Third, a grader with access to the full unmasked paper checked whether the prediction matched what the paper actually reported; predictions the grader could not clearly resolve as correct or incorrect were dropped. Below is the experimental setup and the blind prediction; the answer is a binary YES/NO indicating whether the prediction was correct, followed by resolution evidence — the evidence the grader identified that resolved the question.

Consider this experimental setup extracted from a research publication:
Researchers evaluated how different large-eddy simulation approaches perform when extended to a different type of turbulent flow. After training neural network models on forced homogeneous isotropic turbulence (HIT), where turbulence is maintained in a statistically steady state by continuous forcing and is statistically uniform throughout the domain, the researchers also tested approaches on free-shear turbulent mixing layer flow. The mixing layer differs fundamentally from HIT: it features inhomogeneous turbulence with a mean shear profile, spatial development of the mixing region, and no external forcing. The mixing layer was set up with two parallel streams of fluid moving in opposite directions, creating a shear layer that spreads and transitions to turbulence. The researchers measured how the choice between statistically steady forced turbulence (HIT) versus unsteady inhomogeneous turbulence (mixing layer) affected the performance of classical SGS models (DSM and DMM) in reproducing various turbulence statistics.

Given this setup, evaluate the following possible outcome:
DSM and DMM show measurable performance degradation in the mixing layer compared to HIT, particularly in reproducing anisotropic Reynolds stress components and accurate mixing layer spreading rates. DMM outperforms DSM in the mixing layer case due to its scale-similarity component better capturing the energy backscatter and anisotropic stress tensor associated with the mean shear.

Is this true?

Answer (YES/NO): NO